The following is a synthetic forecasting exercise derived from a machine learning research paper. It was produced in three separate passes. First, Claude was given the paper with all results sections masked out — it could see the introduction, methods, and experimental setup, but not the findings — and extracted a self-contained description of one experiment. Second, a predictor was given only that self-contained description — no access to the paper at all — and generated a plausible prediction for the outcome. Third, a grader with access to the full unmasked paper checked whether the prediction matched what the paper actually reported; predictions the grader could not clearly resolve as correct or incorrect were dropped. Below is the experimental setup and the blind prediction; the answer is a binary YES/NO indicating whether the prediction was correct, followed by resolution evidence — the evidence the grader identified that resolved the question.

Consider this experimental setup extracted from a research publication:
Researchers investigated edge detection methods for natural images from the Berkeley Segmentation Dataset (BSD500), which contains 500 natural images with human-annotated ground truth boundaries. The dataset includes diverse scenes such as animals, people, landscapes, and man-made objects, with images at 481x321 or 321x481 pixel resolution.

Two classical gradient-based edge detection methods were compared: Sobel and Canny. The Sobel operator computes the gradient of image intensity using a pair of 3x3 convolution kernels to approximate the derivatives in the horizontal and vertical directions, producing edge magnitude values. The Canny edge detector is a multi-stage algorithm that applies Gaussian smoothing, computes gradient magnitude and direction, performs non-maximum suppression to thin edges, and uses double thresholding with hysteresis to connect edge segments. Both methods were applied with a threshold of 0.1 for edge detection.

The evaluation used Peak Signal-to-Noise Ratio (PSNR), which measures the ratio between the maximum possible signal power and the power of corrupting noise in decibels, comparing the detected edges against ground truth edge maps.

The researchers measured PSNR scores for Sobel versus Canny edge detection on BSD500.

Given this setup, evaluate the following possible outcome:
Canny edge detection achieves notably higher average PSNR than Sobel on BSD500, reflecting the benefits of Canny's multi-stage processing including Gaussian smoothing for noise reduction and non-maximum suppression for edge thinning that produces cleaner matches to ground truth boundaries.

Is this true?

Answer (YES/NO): NO